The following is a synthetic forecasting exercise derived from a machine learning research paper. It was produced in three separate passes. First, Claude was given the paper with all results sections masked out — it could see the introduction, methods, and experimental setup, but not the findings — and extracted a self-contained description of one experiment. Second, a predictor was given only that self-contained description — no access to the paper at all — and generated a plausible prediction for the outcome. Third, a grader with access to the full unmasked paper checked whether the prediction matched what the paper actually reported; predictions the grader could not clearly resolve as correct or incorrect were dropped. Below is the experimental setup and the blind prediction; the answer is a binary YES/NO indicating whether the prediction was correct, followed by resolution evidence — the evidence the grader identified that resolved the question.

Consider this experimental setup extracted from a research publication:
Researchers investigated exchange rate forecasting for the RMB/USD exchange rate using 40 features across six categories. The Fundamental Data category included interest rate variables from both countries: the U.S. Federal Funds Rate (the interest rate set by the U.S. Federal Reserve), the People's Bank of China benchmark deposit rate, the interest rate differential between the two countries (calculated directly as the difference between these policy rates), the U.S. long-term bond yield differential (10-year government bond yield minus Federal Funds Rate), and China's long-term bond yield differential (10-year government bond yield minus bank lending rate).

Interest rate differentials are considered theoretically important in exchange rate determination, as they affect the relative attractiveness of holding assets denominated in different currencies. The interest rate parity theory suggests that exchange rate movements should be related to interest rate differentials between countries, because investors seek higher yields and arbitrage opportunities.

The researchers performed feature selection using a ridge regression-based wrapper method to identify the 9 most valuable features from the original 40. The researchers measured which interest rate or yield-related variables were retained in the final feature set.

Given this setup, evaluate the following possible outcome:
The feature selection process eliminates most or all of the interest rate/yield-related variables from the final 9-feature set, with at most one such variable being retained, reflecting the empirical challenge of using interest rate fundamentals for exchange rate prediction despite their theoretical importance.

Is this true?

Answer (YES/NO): YES